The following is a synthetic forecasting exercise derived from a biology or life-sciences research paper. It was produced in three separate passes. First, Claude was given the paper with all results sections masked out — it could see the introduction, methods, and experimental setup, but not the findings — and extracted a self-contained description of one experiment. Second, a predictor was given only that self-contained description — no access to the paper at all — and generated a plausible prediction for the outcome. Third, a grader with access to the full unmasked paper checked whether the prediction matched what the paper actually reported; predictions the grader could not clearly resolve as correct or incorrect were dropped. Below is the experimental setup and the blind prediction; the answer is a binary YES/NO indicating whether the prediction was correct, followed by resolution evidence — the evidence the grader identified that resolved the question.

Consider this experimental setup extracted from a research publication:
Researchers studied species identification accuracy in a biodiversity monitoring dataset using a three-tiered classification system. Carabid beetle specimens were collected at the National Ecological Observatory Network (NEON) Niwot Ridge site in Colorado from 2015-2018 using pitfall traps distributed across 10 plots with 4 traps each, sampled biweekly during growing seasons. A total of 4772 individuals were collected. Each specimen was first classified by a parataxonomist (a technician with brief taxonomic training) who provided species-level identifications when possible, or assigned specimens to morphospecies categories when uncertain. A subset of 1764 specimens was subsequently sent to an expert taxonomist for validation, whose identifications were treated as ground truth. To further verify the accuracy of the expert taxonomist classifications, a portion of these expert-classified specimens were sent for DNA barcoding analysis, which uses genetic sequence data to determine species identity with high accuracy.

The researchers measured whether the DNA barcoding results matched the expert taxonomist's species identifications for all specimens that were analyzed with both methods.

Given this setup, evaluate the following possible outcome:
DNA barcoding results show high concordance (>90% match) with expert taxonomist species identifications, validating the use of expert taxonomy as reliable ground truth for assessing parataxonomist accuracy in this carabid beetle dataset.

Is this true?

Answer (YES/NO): YES